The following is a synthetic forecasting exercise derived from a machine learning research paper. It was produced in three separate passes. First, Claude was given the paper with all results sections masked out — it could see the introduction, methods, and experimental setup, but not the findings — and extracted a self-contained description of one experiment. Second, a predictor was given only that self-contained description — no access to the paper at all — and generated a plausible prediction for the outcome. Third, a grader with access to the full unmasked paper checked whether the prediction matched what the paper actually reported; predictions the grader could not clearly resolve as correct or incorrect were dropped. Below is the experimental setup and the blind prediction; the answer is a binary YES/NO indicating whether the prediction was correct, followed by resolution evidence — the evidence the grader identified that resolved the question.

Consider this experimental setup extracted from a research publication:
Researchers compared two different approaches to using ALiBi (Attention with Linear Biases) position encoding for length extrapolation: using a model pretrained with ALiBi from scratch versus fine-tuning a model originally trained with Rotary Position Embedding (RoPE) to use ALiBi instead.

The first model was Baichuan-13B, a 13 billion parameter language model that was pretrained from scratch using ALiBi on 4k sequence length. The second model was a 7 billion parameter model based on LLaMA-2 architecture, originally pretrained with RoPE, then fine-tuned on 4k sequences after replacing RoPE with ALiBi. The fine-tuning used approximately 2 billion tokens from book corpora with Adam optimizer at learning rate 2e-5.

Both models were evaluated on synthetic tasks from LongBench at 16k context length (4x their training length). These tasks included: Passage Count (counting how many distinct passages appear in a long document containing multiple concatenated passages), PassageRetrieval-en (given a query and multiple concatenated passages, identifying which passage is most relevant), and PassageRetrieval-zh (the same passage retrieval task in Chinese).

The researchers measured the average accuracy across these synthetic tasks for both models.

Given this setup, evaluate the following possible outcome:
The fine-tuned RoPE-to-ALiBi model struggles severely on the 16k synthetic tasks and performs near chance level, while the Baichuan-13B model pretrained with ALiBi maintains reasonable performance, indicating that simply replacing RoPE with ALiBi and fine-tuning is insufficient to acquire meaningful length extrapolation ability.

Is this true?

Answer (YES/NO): NO